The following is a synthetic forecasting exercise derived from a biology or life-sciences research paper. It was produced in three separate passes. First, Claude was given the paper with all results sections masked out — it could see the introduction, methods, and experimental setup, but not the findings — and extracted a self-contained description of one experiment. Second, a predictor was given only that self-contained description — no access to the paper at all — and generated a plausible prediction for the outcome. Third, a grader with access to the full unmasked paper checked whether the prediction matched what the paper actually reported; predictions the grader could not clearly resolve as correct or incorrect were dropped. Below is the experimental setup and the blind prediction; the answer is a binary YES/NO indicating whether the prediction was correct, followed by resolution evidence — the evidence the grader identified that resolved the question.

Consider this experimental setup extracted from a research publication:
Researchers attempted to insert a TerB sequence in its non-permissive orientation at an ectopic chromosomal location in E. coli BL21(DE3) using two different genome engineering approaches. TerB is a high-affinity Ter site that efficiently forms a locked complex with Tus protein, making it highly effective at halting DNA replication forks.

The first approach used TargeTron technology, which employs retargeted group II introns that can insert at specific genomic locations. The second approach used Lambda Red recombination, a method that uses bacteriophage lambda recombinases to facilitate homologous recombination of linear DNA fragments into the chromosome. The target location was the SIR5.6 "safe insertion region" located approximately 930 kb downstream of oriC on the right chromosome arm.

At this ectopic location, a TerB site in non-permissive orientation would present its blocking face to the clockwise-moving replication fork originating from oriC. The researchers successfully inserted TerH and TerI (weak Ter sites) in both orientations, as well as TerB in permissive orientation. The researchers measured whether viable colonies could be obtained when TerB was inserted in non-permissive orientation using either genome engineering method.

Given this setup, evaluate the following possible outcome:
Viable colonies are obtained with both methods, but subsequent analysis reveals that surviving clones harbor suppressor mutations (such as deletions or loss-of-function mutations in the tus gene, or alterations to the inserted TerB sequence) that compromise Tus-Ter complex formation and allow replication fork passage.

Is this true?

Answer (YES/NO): NO